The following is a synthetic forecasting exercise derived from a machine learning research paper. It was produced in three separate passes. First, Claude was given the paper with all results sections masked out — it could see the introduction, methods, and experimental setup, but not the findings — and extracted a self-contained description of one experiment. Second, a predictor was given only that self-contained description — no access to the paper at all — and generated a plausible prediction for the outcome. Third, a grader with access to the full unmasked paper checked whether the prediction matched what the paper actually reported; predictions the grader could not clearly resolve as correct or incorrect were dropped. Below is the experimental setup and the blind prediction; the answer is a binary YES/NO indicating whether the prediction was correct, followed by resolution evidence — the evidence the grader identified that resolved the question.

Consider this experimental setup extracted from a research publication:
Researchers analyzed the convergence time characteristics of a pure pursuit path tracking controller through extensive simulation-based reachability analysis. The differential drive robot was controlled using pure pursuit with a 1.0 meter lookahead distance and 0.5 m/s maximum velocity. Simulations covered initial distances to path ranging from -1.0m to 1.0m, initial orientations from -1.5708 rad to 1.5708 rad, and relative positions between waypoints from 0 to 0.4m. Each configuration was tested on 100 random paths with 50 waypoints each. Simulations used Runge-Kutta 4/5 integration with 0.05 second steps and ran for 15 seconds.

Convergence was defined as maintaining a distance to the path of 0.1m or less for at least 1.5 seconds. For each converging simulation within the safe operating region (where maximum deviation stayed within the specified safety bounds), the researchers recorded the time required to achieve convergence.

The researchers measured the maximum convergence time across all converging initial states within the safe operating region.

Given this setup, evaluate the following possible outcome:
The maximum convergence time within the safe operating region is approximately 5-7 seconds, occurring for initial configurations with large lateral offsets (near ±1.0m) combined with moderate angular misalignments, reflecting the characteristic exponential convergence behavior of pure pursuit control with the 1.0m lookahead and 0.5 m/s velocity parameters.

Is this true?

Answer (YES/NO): NO